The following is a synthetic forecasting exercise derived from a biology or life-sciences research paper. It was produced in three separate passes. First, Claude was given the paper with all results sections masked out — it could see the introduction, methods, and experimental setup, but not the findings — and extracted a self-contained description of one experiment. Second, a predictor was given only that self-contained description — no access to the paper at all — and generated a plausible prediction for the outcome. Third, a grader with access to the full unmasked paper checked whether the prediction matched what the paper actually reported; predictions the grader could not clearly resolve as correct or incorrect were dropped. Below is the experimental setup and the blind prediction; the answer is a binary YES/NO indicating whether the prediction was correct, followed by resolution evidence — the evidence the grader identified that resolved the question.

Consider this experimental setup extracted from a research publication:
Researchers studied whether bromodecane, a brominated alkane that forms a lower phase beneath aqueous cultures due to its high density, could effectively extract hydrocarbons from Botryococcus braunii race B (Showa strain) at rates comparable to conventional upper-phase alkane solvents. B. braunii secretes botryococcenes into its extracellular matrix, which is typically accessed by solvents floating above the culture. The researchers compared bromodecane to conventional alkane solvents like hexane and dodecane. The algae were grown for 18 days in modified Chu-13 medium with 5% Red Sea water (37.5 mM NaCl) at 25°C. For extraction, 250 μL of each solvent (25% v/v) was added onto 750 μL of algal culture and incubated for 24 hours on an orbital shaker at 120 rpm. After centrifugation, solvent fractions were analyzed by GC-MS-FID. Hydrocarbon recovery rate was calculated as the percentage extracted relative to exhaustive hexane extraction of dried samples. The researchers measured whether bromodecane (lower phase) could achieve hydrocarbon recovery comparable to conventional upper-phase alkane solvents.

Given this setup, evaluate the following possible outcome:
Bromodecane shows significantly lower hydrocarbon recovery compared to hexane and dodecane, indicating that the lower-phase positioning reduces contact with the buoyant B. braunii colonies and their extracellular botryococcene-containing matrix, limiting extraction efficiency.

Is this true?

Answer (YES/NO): NO